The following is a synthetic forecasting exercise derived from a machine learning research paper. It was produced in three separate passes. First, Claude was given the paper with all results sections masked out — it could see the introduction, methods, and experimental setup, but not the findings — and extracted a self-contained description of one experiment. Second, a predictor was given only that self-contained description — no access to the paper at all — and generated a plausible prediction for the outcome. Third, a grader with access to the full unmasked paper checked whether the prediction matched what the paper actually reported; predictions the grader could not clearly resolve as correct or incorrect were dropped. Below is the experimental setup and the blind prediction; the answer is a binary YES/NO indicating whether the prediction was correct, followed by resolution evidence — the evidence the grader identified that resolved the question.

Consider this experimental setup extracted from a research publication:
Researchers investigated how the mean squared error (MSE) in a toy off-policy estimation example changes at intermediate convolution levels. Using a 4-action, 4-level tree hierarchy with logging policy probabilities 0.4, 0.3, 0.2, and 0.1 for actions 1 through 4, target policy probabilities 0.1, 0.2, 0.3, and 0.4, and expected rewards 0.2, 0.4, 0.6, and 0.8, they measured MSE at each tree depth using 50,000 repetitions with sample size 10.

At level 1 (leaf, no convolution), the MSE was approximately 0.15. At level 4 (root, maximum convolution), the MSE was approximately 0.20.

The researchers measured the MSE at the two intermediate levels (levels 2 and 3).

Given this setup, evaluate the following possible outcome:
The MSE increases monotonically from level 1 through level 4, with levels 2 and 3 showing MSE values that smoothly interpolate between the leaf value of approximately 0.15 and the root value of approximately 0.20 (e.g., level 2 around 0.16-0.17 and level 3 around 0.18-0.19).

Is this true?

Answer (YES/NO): NO